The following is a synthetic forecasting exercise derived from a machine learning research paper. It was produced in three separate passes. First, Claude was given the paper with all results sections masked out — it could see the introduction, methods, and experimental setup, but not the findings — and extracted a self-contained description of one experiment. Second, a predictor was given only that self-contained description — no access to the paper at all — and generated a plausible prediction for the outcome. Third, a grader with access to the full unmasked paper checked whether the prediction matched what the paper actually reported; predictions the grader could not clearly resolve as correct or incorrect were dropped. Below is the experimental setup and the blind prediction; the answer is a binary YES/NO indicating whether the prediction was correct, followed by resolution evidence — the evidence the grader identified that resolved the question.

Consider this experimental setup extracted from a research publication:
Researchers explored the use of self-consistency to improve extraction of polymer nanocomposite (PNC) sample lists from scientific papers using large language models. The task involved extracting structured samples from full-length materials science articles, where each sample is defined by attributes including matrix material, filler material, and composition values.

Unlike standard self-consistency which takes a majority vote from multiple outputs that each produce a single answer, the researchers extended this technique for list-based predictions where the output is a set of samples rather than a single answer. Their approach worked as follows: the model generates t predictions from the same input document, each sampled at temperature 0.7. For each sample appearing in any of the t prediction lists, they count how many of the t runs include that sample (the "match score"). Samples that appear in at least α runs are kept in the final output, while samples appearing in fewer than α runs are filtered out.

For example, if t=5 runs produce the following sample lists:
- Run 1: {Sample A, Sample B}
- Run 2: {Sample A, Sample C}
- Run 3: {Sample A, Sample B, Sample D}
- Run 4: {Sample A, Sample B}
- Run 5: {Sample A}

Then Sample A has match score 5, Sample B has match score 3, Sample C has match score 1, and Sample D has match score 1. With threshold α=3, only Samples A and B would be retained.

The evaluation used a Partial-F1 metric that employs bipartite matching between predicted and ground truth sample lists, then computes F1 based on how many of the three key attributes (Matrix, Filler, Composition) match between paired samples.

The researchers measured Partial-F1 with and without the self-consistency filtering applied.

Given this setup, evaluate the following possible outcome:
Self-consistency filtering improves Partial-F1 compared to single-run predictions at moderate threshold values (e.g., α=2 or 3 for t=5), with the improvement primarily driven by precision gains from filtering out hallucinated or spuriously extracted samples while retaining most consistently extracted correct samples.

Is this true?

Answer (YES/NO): YES